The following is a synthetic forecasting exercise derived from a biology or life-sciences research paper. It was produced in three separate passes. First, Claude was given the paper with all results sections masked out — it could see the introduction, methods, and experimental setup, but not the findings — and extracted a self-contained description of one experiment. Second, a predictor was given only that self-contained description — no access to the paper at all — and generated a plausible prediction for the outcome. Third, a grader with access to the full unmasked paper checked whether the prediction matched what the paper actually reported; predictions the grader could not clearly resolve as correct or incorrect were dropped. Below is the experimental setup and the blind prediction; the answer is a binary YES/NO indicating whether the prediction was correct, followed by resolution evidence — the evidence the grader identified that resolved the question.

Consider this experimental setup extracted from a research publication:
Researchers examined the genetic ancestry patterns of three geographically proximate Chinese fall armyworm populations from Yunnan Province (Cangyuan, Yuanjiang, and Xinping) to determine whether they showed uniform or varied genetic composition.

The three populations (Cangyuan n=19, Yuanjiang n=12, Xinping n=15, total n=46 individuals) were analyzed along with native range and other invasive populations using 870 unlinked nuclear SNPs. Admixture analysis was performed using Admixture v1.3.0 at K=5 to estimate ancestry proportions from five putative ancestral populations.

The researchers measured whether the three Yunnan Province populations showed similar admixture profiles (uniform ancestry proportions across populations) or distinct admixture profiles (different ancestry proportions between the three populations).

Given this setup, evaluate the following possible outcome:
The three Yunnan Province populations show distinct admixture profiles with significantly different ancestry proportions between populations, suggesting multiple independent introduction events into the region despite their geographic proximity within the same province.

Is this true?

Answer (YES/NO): YES